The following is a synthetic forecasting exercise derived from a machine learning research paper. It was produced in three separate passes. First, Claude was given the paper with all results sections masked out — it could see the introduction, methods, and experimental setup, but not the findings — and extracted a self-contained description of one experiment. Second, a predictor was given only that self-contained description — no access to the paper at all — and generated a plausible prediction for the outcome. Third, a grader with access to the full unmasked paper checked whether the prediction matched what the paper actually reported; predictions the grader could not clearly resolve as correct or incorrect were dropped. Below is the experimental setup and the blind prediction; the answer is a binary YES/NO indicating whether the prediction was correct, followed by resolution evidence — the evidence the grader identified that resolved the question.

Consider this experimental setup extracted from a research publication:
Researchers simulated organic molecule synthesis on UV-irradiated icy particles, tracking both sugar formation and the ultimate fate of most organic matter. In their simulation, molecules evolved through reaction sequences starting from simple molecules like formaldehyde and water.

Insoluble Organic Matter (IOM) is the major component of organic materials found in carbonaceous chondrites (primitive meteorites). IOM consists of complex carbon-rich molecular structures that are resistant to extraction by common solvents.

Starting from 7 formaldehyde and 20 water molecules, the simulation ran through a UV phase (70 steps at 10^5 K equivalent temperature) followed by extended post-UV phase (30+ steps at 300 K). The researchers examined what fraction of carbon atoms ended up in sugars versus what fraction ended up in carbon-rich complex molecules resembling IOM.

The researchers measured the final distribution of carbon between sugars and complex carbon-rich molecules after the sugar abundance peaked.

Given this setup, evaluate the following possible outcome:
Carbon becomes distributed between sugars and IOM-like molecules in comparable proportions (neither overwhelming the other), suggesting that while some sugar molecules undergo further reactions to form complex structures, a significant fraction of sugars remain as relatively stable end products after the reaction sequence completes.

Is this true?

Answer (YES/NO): NO